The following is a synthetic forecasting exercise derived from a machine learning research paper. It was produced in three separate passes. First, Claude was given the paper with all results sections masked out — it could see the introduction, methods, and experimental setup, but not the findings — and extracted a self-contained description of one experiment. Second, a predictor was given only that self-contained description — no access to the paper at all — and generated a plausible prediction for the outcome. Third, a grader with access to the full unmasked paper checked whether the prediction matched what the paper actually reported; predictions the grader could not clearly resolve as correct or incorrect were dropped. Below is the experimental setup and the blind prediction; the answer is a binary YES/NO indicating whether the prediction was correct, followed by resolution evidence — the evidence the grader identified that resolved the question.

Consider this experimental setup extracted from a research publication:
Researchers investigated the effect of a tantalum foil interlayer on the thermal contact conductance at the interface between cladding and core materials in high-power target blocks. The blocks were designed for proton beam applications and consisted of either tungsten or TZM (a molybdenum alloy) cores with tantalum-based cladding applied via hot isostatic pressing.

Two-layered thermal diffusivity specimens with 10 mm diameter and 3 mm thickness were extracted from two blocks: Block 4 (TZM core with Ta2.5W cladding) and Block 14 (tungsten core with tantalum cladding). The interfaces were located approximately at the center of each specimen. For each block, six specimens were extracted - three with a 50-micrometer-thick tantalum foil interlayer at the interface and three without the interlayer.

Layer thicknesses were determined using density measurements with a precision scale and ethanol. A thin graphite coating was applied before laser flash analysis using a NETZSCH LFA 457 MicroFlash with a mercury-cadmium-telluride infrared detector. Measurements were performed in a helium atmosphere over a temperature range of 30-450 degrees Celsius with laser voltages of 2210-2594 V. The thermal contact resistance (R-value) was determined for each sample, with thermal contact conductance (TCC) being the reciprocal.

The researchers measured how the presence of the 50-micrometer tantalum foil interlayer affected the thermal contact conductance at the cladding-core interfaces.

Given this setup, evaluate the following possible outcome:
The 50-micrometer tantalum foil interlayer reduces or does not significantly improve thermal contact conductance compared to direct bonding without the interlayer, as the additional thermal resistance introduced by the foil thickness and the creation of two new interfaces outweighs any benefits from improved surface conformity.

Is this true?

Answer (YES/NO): YES